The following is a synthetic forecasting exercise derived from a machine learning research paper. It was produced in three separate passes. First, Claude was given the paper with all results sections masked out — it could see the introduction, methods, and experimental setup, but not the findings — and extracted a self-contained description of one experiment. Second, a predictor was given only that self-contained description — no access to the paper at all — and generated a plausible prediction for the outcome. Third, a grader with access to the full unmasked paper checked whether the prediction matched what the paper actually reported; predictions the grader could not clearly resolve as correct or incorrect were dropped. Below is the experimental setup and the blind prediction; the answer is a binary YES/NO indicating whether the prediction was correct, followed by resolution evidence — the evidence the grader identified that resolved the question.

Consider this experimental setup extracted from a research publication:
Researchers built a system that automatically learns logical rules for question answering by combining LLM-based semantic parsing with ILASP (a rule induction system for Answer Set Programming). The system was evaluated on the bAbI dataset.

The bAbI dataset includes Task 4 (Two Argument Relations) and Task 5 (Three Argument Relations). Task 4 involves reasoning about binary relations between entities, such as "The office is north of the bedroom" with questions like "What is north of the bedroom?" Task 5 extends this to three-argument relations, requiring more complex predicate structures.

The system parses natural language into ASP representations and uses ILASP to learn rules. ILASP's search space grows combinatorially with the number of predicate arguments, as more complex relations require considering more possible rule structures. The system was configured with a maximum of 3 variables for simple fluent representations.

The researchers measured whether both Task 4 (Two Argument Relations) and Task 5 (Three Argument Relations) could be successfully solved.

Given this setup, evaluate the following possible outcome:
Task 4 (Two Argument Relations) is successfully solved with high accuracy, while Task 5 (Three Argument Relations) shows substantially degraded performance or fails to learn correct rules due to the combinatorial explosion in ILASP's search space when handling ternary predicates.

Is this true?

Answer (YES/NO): YES